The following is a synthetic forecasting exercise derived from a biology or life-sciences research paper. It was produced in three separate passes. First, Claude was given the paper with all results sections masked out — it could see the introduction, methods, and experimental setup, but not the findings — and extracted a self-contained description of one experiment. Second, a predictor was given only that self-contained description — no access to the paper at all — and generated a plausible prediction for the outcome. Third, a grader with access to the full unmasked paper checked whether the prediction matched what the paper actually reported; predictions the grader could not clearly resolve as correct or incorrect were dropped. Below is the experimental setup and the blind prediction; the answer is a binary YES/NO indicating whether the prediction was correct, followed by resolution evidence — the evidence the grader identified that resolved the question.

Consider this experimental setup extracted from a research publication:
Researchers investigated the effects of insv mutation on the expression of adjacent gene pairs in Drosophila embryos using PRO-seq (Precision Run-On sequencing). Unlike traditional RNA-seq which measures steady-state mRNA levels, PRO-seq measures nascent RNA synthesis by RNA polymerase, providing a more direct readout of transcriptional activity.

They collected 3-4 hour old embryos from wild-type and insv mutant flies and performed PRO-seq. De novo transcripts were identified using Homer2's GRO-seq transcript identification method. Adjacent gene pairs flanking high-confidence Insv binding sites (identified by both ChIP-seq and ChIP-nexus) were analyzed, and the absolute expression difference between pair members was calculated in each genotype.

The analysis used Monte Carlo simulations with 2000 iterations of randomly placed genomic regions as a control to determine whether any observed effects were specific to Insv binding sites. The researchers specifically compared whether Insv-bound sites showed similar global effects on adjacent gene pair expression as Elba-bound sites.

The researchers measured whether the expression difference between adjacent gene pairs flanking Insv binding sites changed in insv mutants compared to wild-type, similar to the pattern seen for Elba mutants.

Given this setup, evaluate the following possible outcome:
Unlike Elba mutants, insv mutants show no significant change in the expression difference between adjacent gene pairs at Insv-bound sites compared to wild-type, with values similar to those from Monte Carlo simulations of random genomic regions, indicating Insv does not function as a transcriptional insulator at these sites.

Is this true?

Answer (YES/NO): NO